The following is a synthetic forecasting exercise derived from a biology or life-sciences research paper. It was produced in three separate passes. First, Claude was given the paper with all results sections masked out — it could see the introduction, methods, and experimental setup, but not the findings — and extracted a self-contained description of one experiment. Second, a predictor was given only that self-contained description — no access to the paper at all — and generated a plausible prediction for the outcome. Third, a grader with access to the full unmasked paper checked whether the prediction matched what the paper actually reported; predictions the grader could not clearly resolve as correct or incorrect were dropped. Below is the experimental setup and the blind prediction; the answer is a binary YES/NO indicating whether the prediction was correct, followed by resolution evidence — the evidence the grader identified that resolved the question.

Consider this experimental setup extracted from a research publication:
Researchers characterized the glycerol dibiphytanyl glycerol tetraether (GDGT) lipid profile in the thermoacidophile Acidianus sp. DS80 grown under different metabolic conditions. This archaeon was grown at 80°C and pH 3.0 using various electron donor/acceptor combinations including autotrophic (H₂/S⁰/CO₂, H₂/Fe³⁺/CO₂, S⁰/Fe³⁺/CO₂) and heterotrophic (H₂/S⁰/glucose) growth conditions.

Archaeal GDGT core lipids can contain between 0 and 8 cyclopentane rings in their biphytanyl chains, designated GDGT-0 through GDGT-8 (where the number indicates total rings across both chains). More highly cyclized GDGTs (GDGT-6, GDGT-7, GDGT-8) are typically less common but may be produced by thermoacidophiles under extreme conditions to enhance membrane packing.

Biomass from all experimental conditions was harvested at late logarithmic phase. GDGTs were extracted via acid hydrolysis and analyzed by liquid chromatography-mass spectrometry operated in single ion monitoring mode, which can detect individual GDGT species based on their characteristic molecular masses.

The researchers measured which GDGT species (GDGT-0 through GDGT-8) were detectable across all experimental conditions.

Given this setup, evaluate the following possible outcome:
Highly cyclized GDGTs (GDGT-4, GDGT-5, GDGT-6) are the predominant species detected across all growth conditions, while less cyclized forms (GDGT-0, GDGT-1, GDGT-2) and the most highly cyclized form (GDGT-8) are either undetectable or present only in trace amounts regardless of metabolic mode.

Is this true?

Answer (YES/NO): NO